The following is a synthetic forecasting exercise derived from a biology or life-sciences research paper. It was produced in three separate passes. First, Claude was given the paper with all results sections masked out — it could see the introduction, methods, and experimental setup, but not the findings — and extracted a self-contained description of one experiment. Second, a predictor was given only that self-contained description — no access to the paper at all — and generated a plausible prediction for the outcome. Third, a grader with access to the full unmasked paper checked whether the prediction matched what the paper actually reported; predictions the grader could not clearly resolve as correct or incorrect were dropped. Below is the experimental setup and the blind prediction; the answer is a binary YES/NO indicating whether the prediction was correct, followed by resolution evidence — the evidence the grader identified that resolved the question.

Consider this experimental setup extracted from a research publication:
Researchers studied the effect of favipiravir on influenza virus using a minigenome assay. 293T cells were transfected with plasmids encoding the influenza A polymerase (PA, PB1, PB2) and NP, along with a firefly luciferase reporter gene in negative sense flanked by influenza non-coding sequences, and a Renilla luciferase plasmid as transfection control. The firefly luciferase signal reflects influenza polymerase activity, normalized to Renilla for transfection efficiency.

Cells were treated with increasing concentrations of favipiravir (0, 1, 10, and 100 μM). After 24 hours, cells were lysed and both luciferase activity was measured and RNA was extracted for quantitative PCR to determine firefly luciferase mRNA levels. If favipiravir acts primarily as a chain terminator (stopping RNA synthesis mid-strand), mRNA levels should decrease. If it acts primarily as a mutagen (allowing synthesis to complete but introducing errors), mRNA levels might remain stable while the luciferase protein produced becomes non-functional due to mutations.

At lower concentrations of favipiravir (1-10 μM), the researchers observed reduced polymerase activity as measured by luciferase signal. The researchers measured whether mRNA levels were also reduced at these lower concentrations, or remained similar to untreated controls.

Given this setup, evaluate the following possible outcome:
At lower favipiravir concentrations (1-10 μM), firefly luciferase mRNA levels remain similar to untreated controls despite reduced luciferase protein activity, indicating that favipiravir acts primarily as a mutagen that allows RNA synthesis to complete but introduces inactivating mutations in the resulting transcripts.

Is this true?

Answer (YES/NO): YES